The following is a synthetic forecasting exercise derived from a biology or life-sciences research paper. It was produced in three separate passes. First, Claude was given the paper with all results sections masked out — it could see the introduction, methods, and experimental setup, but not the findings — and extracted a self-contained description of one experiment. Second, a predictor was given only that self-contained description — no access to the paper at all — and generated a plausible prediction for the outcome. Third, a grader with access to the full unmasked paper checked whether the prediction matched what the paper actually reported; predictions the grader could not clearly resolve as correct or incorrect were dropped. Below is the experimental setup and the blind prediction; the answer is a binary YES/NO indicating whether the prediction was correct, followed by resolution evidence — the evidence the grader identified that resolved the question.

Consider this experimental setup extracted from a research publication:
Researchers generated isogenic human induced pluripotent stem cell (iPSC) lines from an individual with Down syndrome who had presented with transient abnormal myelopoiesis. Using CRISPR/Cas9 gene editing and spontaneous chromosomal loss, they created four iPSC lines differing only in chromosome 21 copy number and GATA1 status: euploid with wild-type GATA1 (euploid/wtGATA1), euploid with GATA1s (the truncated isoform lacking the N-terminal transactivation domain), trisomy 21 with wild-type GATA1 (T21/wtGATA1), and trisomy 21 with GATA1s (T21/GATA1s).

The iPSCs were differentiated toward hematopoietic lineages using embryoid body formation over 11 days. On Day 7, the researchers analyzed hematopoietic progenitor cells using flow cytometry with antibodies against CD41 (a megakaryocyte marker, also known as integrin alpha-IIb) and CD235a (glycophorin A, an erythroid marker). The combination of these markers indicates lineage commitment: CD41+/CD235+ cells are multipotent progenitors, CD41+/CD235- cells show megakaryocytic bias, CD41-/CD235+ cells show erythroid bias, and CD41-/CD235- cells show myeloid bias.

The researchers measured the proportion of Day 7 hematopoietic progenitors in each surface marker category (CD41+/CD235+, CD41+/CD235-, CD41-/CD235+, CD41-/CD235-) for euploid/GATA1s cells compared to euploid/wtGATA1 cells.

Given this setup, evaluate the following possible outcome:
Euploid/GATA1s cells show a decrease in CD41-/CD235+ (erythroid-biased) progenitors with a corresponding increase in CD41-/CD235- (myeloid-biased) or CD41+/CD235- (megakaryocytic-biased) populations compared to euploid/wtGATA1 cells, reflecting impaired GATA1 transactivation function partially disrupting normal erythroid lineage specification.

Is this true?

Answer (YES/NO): YES